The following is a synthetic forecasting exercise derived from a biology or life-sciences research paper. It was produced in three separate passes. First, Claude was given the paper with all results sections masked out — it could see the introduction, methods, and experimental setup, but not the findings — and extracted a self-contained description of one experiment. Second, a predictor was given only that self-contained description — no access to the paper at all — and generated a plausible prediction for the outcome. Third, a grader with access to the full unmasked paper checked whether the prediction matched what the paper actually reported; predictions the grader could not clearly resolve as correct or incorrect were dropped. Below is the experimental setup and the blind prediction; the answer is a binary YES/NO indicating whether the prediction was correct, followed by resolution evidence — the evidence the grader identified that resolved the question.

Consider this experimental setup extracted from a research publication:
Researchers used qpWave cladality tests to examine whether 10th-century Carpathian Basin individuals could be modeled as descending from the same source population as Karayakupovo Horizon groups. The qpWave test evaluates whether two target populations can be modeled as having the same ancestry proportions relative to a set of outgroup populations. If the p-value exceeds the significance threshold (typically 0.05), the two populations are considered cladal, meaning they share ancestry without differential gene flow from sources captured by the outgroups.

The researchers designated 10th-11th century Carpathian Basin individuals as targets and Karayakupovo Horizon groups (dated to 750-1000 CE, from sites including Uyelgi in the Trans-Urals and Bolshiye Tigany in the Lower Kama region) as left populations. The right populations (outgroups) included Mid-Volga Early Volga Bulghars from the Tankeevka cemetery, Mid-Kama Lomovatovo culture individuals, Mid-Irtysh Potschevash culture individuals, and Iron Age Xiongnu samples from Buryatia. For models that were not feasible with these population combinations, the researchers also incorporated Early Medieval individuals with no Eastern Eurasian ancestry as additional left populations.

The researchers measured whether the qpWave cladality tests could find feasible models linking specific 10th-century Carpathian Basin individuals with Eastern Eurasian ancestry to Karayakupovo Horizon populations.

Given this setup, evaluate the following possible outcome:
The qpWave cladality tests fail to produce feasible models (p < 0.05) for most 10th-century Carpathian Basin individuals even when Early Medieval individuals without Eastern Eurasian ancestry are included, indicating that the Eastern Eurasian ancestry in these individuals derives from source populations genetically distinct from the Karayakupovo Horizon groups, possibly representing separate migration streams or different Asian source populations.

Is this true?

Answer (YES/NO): NO